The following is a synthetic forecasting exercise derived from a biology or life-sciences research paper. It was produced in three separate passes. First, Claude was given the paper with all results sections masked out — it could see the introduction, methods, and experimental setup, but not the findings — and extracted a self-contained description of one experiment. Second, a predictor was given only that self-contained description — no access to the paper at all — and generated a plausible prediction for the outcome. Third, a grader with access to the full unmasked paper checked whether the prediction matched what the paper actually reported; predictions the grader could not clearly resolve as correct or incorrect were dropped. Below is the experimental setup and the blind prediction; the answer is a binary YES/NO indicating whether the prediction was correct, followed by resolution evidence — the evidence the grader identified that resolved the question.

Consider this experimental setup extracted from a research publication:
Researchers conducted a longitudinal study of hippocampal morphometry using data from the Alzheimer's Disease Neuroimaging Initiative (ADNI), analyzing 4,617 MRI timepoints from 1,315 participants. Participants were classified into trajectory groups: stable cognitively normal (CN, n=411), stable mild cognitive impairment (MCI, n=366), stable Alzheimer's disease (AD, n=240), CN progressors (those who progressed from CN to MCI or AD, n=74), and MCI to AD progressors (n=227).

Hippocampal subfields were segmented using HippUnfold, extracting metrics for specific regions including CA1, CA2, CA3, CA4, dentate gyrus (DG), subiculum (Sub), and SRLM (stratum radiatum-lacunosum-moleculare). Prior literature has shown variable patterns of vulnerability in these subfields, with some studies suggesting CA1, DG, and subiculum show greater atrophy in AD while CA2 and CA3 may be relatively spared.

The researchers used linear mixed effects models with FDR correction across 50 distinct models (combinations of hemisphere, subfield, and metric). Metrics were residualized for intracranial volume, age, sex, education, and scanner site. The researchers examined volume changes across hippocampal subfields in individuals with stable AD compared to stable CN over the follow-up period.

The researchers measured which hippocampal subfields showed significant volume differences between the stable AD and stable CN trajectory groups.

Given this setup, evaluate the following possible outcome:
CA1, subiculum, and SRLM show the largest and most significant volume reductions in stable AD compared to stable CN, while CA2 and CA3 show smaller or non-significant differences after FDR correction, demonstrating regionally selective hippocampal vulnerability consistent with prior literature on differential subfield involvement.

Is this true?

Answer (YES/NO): YES